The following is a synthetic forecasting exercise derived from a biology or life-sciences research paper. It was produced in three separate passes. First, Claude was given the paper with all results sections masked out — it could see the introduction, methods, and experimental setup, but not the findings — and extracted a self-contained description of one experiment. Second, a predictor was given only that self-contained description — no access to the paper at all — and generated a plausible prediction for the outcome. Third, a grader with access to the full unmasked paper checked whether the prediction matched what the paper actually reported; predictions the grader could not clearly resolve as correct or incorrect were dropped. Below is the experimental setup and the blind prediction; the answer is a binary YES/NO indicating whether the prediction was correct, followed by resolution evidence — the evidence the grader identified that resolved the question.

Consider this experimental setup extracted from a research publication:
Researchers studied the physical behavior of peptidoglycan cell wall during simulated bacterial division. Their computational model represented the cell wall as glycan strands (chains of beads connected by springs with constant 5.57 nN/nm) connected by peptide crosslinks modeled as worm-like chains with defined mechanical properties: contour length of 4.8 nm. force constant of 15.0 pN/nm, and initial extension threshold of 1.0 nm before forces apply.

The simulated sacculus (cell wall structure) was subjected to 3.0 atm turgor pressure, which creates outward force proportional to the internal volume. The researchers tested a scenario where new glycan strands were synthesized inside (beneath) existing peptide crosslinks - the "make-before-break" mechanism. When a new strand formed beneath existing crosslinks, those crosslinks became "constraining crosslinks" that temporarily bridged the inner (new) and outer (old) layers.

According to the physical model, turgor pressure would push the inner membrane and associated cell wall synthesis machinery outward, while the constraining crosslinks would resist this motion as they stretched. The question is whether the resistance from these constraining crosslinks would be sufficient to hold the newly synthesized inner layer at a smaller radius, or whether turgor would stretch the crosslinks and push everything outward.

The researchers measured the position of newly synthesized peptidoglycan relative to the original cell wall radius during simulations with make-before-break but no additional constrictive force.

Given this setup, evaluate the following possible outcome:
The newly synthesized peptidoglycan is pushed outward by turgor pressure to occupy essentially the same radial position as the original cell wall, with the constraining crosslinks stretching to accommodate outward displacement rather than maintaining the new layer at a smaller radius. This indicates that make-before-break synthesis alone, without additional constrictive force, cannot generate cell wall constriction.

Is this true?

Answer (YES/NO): YES